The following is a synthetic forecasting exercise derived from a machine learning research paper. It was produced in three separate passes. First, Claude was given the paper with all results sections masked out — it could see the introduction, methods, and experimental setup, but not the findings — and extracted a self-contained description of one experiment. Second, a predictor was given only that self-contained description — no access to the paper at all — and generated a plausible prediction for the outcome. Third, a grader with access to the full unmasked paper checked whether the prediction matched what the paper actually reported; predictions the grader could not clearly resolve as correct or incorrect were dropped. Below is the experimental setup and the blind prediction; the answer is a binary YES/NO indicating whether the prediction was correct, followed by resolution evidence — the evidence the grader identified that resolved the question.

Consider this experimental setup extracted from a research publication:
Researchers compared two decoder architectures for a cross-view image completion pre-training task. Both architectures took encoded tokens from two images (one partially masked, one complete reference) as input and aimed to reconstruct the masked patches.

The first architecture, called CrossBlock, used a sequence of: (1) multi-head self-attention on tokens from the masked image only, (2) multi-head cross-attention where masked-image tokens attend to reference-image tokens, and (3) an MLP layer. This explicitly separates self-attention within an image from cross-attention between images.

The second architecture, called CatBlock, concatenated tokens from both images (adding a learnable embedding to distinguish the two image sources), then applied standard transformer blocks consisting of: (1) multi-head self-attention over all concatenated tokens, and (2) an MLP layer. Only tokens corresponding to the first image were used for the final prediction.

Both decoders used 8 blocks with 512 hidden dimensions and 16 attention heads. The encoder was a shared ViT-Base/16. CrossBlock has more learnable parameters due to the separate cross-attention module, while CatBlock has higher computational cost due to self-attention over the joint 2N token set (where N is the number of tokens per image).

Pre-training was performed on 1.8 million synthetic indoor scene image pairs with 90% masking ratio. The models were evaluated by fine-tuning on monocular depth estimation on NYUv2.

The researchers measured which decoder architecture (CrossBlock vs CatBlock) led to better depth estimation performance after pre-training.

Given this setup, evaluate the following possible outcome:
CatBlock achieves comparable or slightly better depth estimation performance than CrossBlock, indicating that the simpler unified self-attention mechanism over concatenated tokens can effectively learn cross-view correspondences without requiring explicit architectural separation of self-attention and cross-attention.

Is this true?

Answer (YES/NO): YES